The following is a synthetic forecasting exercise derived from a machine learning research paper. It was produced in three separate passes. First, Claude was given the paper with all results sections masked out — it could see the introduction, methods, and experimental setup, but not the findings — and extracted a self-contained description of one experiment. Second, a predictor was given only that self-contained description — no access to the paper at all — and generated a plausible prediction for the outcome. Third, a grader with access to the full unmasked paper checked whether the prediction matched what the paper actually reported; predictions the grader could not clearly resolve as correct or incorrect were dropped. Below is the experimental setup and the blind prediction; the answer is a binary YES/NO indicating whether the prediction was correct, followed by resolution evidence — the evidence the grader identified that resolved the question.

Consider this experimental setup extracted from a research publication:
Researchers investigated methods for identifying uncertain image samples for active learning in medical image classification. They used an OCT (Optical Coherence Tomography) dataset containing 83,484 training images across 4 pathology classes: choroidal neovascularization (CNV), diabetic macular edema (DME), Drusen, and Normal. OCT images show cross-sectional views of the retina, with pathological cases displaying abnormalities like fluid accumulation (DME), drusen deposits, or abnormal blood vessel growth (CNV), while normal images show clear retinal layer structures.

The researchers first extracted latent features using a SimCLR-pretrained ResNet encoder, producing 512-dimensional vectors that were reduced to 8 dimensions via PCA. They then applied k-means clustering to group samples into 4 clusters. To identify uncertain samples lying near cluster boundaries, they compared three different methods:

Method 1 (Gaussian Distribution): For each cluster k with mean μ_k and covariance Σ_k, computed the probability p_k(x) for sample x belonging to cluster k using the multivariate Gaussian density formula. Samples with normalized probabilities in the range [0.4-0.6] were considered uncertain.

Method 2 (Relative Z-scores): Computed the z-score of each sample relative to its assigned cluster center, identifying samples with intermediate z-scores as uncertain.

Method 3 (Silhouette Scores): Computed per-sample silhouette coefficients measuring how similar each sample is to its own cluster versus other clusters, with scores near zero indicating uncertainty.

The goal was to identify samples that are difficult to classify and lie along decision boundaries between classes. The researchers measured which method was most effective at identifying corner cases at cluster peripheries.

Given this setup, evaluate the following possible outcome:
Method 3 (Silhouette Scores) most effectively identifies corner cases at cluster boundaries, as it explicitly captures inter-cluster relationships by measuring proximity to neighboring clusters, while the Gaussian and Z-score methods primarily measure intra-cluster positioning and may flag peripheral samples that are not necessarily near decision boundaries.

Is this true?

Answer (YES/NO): NO